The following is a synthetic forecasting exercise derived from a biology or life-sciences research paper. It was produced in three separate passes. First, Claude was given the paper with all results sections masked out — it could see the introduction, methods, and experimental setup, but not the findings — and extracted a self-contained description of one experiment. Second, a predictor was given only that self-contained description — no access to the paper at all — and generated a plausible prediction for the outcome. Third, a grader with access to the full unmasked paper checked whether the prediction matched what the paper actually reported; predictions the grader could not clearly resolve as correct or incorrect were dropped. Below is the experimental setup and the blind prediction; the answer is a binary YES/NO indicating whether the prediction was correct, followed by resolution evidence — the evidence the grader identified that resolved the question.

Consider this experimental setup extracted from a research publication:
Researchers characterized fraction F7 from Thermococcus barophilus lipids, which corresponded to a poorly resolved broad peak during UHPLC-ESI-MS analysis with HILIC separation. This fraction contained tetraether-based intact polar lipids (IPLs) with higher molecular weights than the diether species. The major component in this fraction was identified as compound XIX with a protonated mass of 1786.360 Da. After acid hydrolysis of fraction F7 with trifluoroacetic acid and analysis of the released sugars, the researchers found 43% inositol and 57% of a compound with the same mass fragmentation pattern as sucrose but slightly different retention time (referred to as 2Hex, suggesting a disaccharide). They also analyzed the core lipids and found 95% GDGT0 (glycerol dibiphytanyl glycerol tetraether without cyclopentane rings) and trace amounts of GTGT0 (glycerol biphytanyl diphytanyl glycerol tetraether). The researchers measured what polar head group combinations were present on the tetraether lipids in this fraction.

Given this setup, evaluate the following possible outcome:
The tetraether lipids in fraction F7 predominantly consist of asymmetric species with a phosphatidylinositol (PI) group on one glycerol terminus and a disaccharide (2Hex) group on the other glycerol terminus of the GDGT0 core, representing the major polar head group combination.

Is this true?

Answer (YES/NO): NO